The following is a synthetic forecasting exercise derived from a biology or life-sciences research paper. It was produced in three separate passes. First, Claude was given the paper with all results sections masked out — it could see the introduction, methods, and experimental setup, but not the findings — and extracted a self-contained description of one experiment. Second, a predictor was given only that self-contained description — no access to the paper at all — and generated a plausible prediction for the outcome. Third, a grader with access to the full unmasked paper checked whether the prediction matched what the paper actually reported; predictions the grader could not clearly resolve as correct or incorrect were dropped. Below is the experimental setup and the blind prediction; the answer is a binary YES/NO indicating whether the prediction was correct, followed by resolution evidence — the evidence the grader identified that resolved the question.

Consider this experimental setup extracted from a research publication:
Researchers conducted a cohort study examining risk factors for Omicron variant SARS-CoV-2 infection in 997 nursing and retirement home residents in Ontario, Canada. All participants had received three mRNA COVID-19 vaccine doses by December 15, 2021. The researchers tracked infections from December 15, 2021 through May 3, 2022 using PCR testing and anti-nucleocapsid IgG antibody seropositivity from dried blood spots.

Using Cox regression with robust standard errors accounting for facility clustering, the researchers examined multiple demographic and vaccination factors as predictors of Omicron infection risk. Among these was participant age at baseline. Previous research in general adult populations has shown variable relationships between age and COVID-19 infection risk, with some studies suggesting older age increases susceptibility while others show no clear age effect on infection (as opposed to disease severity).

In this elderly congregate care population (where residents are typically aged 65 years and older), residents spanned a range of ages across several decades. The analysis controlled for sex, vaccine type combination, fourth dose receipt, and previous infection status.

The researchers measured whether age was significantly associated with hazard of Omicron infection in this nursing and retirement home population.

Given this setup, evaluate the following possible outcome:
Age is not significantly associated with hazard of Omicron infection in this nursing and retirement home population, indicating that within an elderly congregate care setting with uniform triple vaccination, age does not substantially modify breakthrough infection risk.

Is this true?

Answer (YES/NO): YES